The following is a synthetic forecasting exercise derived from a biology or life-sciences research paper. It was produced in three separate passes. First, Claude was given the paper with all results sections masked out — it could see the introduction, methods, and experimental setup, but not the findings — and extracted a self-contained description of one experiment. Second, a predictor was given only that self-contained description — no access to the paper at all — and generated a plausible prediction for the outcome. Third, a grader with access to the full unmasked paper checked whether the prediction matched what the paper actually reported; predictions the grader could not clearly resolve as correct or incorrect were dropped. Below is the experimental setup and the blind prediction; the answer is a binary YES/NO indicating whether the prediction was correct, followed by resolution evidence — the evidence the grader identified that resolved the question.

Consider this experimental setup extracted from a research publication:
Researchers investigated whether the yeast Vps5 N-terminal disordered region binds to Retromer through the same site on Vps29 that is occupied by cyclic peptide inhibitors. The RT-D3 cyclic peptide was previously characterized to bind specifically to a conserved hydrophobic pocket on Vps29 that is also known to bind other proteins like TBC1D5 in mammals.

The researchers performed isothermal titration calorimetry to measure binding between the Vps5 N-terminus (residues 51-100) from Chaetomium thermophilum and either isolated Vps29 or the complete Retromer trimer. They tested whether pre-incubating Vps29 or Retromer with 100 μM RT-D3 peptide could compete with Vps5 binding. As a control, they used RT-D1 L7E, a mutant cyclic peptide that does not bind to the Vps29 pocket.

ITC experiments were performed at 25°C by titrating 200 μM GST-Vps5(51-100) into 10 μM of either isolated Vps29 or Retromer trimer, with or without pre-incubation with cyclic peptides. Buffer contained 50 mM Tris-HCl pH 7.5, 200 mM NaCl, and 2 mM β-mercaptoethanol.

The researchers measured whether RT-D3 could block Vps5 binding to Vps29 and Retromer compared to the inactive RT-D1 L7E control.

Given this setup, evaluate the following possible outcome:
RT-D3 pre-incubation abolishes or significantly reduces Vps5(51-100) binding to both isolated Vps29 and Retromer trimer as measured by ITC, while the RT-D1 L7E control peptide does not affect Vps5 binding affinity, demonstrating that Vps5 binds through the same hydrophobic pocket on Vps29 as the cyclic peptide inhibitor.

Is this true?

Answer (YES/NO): YES